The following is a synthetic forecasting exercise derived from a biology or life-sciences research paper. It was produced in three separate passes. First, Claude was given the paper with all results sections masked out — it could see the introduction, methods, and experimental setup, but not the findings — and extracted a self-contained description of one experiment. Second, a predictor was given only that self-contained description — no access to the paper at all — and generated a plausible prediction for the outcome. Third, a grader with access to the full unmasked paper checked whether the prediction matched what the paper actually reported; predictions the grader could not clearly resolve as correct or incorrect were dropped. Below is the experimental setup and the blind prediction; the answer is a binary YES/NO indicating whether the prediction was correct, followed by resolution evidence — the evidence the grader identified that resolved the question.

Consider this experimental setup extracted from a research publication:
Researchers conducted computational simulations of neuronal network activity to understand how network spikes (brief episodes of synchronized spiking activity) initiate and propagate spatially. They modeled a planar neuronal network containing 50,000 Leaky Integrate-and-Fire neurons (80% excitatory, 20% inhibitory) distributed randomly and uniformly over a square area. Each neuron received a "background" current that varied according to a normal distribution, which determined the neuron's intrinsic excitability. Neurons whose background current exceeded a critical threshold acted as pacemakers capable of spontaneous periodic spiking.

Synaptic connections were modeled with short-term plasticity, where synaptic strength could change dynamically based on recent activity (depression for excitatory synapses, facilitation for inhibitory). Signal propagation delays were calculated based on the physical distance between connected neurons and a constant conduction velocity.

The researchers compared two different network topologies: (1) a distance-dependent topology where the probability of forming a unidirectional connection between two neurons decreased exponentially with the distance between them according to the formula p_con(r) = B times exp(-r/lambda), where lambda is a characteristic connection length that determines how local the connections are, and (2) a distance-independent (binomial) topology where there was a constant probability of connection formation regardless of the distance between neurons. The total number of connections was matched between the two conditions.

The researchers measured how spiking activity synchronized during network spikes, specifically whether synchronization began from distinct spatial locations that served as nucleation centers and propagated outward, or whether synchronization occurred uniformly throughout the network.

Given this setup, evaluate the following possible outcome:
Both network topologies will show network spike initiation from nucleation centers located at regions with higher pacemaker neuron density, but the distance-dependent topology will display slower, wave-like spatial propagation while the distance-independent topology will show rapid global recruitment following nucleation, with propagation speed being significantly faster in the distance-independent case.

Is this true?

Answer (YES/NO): NO